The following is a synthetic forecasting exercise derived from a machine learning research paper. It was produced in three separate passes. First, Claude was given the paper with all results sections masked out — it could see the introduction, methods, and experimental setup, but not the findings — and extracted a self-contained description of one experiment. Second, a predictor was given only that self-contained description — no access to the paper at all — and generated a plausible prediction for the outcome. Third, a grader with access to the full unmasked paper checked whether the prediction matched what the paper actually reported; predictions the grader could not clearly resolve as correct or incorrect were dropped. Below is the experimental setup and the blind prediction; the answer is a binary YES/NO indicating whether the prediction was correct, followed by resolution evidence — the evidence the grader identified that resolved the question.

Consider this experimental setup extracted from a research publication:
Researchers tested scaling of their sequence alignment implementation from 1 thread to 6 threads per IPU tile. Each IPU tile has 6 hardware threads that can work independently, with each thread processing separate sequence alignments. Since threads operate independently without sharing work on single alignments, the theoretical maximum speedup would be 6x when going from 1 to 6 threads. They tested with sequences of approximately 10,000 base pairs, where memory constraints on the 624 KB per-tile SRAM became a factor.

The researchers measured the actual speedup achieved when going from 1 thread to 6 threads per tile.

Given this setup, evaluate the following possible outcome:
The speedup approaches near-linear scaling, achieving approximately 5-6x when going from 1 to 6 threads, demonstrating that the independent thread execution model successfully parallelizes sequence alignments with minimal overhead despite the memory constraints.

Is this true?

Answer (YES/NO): NO